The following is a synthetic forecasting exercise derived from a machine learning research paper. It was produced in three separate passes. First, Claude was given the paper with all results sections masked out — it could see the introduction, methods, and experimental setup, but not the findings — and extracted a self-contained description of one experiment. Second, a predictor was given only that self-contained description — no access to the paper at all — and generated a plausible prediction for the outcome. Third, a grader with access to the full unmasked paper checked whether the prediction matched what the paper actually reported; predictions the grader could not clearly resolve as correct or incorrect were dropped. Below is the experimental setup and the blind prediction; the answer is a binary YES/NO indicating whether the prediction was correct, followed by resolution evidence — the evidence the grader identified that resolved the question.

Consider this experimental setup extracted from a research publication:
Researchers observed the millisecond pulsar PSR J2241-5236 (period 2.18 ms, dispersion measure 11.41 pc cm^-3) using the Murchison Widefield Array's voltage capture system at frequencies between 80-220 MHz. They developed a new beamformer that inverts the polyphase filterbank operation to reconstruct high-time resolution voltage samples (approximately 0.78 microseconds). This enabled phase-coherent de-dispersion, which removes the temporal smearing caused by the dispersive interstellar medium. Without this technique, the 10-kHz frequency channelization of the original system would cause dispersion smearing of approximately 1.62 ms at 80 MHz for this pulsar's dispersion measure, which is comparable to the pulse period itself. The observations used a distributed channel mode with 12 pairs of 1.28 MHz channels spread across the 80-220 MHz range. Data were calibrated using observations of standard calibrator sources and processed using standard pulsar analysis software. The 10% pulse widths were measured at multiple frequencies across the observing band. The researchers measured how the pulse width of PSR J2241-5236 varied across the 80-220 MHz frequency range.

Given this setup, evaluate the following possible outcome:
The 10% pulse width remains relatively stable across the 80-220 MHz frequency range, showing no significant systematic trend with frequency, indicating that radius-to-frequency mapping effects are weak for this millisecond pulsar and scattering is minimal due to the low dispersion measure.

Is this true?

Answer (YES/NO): YES